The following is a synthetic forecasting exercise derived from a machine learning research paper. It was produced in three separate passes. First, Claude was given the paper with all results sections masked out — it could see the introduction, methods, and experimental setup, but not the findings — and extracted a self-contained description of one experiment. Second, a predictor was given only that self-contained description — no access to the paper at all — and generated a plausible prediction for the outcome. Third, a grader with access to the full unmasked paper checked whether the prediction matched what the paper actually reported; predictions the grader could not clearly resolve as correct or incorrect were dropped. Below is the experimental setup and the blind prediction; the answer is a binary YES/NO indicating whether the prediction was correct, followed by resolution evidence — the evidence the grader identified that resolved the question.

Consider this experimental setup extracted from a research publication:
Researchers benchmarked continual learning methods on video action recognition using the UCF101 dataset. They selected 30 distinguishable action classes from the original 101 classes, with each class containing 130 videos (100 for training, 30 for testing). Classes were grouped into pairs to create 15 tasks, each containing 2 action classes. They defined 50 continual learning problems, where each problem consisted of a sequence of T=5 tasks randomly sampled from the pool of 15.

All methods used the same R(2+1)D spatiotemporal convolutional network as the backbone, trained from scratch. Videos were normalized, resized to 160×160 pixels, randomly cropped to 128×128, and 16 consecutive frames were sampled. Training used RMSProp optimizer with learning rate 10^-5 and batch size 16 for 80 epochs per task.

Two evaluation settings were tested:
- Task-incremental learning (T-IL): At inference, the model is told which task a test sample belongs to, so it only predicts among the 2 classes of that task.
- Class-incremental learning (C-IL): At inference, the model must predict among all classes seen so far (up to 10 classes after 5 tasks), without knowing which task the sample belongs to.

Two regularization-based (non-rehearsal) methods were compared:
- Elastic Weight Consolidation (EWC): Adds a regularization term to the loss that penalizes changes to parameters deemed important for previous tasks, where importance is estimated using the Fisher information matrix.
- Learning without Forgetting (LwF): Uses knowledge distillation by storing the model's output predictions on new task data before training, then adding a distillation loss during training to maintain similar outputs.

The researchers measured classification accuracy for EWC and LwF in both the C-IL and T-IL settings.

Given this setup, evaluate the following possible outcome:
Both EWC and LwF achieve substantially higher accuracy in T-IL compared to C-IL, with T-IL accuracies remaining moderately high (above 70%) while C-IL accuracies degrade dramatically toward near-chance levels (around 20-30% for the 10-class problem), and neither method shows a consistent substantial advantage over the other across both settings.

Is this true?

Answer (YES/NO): NO